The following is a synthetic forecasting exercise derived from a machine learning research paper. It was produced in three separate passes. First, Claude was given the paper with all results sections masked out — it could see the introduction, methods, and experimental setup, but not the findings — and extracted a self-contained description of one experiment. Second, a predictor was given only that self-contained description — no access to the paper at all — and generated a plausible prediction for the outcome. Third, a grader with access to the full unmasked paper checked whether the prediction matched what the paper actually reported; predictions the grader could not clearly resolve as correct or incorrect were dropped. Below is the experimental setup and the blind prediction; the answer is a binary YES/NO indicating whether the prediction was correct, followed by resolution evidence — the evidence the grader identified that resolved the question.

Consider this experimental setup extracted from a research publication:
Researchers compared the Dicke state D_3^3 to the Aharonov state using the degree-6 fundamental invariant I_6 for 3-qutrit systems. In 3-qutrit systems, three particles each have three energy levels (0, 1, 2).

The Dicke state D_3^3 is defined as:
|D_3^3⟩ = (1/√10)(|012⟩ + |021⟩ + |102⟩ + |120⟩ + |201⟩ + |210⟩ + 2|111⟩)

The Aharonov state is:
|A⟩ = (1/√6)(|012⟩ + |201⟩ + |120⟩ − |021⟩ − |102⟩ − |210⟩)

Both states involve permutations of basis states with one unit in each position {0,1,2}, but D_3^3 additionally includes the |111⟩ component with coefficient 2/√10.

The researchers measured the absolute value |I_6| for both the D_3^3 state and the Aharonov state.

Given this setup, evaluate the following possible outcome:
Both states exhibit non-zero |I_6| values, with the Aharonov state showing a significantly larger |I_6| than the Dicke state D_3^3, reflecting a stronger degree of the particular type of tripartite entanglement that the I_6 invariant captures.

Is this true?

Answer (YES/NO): YES